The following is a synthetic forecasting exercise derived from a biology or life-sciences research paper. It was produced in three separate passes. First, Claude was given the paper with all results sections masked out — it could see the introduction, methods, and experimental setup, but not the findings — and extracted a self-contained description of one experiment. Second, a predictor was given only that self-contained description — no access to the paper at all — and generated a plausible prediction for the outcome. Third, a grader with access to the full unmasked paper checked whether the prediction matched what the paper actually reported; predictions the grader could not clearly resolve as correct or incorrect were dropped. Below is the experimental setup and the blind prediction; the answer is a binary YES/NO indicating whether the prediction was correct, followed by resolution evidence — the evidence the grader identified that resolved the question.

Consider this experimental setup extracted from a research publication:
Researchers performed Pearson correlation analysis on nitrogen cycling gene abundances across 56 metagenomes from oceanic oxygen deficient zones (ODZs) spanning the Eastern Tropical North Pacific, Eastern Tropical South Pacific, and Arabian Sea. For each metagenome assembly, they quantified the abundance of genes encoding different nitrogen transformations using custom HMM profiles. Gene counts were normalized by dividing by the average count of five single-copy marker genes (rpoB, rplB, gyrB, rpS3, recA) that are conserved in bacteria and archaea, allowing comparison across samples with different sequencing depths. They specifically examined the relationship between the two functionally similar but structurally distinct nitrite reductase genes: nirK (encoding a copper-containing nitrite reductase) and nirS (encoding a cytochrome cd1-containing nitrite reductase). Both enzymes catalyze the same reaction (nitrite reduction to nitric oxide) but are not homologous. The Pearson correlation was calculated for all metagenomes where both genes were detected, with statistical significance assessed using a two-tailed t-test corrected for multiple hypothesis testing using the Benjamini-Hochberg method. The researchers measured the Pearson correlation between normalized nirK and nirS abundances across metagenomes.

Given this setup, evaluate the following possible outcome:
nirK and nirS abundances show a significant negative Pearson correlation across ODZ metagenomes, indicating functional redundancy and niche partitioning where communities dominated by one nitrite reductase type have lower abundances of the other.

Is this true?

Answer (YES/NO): NO